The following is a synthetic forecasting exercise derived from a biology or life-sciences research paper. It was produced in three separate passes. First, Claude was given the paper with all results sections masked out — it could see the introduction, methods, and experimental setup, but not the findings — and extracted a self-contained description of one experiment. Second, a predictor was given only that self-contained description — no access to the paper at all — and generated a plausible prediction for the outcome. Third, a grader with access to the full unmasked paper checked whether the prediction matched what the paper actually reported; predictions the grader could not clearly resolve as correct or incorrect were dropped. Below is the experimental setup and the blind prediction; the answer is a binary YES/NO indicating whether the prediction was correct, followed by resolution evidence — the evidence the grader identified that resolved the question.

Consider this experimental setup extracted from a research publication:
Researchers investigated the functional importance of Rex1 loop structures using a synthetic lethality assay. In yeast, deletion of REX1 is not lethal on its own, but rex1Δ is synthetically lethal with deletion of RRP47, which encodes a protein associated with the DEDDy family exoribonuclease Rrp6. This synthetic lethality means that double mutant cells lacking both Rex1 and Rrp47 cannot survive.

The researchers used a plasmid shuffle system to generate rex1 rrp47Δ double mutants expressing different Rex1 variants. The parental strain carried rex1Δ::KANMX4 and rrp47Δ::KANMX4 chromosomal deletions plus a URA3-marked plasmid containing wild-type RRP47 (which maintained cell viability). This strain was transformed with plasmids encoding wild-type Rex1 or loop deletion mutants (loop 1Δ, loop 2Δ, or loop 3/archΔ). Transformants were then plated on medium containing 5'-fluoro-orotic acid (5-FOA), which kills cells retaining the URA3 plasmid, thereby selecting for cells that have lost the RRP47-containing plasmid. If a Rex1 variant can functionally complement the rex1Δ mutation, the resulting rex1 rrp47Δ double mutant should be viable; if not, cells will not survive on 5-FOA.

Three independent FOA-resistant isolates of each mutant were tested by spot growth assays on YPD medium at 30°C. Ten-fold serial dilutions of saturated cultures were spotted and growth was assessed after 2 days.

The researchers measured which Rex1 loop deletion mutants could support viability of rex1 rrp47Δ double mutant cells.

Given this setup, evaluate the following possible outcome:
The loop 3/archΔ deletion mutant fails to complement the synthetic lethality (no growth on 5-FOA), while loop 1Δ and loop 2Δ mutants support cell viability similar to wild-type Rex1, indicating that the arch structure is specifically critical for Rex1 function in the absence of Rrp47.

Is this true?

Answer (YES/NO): NO